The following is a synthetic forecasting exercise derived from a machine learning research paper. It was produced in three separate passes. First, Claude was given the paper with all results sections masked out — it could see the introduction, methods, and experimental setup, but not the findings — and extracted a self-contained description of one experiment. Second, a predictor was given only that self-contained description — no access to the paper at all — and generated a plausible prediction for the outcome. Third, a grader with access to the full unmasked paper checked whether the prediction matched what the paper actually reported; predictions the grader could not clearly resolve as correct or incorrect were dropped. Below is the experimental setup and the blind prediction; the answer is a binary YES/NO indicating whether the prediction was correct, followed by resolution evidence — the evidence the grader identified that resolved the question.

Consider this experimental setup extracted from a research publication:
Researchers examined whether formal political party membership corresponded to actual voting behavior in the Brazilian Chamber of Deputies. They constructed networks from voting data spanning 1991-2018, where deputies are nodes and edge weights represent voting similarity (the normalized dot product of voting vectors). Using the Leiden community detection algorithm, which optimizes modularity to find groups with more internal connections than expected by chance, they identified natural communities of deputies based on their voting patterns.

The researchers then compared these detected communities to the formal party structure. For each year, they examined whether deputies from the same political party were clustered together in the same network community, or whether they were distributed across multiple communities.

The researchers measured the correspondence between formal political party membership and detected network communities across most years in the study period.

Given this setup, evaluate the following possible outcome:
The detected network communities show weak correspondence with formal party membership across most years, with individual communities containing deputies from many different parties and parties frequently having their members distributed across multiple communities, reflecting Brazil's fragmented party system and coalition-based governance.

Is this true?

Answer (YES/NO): YES